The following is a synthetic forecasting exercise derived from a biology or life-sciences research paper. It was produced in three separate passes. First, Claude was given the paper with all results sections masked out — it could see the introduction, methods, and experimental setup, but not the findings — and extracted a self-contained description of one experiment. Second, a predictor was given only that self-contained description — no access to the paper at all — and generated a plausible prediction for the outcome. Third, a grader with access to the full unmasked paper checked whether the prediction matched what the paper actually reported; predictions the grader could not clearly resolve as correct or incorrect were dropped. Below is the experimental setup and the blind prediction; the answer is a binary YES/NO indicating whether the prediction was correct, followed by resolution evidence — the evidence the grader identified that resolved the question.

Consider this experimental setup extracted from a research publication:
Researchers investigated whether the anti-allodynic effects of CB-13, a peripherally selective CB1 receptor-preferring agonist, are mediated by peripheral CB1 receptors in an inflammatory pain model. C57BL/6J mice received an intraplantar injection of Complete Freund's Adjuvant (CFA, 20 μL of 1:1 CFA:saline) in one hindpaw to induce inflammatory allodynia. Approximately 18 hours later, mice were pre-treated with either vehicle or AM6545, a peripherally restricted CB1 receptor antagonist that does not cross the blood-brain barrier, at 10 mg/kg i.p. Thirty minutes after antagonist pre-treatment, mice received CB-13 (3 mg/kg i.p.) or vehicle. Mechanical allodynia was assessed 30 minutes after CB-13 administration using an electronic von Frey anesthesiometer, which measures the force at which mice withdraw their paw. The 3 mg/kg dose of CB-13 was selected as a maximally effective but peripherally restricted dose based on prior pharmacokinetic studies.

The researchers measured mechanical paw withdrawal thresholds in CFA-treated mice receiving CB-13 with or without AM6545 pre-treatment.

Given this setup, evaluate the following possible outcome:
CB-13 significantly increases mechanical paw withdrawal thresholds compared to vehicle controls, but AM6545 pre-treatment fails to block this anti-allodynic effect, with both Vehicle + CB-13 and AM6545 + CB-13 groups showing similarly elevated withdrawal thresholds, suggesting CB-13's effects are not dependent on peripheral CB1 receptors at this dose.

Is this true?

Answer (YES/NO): NO